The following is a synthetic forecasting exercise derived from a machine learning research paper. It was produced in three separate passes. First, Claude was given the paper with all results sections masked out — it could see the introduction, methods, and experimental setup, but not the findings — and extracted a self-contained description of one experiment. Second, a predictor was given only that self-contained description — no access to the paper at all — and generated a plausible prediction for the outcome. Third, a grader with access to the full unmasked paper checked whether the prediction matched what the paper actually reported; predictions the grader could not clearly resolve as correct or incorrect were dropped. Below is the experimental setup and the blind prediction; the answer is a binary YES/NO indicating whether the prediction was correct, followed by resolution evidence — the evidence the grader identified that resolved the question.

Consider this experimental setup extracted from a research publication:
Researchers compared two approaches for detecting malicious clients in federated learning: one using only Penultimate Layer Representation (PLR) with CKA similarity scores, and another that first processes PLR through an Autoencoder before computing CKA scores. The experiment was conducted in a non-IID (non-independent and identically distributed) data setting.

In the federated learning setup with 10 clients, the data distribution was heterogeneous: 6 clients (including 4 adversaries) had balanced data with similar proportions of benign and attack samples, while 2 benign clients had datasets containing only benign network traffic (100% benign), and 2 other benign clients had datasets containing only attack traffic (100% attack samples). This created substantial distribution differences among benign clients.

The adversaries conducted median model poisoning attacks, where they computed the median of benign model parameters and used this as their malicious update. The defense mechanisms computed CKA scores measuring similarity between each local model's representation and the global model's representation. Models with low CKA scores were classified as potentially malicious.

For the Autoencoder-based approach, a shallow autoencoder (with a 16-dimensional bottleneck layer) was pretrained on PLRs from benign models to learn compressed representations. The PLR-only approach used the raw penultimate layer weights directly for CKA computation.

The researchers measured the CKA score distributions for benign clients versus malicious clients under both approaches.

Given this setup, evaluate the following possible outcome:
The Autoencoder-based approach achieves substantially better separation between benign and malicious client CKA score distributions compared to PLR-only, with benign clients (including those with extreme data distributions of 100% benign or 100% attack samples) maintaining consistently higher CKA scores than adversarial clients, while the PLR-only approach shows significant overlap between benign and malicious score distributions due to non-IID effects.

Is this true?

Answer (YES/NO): YES